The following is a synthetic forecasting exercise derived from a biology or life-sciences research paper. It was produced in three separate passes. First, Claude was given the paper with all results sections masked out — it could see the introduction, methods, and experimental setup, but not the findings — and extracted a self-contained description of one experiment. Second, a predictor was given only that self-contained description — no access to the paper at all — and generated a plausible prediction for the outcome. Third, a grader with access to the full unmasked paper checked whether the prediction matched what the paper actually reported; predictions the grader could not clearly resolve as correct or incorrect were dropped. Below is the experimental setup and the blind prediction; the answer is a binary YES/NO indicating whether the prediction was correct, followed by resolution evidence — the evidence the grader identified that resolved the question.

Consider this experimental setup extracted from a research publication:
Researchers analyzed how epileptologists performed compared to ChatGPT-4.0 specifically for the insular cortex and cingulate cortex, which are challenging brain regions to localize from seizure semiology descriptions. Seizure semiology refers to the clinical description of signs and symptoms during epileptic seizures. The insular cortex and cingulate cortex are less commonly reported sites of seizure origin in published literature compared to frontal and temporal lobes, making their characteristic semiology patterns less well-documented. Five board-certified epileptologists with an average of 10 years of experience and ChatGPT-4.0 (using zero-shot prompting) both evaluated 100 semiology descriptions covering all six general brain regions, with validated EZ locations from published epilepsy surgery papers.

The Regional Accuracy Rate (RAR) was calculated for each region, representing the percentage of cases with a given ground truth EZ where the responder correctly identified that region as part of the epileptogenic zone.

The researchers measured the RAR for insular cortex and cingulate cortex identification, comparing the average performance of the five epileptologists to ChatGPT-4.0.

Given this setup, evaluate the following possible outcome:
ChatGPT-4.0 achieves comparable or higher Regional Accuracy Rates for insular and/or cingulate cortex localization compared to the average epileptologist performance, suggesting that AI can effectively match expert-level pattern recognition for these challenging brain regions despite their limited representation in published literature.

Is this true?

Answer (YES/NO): NO